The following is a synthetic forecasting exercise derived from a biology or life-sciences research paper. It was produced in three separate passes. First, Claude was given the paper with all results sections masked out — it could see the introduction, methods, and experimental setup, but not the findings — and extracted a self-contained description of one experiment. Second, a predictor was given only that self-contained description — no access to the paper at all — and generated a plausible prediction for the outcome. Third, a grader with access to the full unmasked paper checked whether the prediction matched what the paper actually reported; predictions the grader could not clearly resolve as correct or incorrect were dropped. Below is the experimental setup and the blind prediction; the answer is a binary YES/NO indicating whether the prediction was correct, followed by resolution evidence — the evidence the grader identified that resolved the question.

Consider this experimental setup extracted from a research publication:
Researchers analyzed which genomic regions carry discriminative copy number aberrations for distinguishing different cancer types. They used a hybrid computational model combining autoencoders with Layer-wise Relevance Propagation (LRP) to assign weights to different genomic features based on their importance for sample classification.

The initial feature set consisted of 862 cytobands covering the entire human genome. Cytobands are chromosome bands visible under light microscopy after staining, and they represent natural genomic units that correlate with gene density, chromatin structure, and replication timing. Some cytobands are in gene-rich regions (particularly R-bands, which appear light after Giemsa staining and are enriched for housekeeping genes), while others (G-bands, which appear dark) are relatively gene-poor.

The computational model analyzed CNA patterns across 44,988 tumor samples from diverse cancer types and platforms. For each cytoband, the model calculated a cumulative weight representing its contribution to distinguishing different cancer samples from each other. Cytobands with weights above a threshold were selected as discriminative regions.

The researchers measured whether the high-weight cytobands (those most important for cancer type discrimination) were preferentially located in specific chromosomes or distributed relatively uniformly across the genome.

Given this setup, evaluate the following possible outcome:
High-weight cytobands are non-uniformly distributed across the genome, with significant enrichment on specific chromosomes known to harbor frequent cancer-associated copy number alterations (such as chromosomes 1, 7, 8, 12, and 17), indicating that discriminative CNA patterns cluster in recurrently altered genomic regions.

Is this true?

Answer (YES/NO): YES